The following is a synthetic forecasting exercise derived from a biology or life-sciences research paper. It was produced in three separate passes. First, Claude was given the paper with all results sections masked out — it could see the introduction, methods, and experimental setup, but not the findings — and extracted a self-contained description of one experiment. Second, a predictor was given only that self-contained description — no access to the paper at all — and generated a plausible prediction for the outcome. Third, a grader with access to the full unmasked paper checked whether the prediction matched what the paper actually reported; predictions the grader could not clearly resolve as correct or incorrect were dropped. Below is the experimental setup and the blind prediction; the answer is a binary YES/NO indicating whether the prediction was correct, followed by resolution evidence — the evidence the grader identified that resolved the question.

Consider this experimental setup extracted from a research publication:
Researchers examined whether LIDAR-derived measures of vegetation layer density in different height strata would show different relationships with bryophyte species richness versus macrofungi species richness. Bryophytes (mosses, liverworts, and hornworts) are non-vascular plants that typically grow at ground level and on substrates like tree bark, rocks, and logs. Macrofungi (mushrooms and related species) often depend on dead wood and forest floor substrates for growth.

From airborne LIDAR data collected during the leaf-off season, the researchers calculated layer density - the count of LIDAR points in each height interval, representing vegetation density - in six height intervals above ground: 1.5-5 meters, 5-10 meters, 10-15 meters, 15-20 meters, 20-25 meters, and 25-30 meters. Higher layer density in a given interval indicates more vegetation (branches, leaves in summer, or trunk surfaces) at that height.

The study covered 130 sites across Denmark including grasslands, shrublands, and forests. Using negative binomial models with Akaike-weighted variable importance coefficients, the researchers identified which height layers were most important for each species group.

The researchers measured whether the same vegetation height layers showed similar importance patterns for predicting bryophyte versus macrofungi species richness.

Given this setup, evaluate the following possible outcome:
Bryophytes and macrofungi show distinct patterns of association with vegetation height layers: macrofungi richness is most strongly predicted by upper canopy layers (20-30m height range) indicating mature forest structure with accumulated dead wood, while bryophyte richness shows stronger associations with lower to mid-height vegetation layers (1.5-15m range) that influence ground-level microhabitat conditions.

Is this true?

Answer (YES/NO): NO